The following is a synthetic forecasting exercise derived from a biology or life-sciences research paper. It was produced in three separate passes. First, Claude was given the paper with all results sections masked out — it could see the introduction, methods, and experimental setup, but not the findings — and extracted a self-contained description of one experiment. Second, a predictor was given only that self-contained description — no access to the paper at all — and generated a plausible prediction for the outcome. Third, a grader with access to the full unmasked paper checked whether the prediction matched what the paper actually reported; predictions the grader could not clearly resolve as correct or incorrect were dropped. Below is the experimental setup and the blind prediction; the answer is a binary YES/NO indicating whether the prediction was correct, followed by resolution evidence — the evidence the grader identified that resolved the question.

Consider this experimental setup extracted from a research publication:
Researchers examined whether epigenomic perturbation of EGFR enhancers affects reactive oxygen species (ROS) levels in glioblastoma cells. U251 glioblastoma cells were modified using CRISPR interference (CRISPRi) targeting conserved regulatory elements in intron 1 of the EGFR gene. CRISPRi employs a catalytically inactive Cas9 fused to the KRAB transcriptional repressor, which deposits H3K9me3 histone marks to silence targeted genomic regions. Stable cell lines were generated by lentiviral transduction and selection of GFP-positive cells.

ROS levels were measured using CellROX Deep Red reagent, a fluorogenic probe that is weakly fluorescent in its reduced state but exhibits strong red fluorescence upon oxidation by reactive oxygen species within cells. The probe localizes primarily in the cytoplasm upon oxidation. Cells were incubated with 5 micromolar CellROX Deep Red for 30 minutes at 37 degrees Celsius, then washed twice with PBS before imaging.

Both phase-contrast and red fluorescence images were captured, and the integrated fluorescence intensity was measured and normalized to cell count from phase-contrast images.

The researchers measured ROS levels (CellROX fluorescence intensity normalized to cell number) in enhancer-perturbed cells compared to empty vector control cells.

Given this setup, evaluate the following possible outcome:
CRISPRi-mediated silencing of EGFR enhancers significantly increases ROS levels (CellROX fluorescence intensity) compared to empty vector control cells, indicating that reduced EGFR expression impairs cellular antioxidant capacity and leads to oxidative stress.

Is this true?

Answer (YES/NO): NO